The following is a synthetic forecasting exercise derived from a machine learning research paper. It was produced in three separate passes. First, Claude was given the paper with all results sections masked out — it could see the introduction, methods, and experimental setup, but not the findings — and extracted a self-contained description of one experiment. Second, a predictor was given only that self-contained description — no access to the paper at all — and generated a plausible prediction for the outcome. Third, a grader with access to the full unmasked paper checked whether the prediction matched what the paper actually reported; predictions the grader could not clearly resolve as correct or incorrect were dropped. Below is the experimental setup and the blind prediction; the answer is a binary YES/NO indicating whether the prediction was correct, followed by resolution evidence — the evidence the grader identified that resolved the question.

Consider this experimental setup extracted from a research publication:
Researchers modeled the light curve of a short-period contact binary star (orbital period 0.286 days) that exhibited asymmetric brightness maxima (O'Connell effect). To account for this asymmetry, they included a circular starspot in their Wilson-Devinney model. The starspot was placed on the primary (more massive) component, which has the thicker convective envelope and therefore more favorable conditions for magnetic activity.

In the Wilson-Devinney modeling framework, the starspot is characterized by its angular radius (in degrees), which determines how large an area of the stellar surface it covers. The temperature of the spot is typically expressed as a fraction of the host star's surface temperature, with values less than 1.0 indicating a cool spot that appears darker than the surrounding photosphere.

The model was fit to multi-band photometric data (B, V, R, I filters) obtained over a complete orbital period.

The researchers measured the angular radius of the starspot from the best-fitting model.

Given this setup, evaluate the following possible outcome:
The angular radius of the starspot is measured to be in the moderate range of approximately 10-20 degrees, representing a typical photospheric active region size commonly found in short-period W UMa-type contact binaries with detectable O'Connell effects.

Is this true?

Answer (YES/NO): NO